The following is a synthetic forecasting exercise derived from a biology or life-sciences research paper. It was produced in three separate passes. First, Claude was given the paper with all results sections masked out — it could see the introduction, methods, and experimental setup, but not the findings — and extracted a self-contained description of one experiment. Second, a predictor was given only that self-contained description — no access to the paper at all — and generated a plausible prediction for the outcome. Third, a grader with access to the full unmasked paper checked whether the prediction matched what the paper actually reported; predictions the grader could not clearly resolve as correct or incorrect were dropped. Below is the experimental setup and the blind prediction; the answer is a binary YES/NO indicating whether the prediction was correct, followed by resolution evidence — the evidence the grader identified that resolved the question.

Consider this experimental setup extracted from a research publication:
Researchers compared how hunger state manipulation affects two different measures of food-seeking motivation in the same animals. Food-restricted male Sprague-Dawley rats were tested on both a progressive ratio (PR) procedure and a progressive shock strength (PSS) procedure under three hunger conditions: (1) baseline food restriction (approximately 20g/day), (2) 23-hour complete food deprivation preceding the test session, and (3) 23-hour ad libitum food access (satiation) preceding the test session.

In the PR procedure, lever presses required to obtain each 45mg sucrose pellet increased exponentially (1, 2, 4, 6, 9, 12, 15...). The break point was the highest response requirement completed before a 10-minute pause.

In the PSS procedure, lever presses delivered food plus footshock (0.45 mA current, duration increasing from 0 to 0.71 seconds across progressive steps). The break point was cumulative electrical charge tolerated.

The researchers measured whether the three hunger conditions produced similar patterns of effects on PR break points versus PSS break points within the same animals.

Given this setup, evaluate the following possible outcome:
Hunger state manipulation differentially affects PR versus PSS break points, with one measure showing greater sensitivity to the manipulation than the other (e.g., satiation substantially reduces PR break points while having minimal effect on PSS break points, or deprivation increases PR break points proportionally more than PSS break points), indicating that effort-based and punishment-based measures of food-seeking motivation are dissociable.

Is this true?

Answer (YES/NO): NO